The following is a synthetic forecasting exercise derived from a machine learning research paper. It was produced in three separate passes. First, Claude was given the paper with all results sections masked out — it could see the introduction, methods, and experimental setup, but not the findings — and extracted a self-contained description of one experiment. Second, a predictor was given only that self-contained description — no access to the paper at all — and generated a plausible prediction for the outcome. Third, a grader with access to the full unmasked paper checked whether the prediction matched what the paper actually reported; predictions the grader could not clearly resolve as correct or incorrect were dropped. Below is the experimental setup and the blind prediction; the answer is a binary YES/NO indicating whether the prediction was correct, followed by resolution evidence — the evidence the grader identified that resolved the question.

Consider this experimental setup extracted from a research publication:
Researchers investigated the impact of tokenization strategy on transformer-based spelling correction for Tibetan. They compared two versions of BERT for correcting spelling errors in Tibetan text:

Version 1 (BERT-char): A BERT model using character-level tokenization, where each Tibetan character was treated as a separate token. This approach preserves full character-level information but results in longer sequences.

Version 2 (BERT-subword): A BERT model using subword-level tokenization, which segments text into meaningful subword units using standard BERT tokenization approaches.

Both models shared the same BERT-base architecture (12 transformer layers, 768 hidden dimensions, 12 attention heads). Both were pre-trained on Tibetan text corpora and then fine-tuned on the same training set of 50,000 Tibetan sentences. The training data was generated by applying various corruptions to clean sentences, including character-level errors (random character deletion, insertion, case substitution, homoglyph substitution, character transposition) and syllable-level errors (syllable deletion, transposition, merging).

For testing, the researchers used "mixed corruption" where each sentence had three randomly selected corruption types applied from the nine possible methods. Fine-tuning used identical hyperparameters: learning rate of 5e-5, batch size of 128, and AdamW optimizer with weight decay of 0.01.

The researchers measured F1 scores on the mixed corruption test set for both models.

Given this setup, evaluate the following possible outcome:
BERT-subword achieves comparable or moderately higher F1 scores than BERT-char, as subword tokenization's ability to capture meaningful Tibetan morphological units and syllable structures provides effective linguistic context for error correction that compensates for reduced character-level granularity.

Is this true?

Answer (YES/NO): NO